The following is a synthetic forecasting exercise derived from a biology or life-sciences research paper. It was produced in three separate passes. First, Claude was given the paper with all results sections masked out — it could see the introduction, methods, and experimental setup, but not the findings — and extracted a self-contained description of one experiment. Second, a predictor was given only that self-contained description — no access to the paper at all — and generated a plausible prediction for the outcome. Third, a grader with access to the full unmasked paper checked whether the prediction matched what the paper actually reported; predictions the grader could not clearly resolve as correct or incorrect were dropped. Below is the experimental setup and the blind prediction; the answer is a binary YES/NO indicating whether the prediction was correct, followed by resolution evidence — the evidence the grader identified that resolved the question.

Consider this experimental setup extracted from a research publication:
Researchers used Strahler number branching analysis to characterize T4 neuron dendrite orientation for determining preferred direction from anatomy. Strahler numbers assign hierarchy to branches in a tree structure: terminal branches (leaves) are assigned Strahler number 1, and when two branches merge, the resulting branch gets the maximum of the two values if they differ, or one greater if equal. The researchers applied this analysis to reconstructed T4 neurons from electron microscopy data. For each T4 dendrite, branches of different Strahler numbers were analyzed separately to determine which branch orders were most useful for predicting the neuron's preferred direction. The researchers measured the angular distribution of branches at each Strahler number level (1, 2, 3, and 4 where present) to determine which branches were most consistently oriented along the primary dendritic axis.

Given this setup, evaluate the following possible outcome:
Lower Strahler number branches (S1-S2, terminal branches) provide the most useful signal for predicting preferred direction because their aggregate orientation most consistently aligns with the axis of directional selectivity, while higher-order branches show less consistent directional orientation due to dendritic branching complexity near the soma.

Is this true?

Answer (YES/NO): NO